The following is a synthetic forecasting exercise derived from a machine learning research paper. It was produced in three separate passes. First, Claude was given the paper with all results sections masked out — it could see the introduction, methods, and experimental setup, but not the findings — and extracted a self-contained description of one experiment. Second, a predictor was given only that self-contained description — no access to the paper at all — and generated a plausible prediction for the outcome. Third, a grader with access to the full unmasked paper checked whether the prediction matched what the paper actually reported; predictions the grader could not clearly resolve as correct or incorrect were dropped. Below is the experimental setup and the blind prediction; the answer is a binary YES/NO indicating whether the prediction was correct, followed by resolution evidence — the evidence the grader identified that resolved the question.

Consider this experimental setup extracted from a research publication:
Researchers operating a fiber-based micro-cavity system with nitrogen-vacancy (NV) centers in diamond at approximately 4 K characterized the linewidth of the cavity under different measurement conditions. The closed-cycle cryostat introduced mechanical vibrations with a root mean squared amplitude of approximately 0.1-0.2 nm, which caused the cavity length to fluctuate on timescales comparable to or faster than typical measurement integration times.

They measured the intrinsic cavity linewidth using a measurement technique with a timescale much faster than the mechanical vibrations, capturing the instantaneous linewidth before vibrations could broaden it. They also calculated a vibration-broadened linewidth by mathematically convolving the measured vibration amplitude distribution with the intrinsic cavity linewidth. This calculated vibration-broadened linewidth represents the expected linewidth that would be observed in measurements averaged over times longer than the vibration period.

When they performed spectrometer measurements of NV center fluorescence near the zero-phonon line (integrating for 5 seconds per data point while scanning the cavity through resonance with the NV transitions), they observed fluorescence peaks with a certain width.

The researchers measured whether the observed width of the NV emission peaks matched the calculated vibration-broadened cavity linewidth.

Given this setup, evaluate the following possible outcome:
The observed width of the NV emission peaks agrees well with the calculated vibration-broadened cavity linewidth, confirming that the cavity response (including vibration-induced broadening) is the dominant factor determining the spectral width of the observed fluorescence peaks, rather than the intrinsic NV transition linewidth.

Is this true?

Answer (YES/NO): NO